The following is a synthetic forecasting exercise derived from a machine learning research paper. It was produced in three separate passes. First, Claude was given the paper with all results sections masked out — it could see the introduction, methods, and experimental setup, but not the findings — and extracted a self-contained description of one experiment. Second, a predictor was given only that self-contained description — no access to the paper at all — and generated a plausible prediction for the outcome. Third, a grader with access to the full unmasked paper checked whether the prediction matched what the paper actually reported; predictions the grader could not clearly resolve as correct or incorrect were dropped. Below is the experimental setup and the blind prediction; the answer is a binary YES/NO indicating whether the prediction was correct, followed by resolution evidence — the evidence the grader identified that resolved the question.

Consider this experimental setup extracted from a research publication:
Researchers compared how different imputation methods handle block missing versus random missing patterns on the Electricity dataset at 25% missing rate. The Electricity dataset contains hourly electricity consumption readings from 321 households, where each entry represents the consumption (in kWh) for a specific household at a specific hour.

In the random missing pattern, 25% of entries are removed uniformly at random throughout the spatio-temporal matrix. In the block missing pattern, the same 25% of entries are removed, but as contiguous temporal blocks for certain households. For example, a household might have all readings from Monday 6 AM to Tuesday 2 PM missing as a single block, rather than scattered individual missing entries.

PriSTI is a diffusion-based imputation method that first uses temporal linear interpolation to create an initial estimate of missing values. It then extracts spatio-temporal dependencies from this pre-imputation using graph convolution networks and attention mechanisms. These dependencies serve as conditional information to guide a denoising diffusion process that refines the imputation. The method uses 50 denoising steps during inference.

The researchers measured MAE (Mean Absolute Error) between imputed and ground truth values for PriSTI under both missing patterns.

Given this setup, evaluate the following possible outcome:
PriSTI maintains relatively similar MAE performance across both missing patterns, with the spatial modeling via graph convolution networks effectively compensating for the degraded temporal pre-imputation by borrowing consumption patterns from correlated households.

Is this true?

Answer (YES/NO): YES